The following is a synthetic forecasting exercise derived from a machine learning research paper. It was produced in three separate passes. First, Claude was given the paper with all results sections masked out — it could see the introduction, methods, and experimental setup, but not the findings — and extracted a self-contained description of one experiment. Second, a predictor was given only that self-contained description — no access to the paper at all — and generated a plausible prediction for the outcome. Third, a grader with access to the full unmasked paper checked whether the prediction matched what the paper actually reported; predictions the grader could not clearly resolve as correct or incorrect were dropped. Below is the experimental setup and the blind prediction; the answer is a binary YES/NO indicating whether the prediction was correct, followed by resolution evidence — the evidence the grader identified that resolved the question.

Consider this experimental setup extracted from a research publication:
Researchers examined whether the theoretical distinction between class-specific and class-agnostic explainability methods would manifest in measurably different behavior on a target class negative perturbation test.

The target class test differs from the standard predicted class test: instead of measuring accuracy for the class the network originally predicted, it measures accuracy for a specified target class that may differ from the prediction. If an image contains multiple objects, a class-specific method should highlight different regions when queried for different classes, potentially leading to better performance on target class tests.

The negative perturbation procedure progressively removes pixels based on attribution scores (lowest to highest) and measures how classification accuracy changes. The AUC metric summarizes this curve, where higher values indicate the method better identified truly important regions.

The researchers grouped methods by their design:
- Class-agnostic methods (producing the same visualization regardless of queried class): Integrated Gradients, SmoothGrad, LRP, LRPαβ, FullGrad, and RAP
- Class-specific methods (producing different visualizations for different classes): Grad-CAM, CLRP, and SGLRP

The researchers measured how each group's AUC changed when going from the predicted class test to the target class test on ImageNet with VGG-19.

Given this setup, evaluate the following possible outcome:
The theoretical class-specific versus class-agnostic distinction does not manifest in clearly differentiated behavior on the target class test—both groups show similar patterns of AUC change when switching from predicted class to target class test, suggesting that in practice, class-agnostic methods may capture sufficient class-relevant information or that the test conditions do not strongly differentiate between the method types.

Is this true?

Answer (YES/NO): NO